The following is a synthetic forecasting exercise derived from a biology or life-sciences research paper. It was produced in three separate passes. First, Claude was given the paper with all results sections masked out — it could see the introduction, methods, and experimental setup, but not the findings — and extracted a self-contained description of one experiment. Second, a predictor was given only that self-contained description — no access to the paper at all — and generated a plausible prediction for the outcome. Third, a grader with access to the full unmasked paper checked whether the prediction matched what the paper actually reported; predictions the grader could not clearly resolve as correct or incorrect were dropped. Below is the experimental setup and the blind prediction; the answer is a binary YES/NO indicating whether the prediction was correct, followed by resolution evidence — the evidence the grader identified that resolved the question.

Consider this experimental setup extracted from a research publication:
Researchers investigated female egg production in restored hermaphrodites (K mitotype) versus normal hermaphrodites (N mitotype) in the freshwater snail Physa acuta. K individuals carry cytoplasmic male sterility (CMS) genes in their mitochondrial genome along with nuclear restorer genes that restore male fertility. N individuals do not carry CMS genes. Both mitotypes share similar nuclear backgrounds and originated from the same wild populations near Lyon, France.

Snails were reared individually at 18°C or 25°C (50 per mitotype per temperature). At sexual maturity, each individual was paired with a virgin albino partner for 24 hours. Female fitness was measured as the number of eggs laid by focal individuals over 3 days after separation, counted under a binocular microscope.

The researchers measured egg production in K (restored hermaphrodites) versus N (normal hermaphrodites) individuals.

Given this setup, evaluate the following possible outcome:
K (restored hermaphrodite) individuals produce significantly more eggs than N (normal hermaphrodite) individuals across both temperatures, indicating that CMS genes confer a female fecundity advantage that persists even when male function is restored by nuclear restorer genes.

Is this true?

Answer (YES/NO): NO